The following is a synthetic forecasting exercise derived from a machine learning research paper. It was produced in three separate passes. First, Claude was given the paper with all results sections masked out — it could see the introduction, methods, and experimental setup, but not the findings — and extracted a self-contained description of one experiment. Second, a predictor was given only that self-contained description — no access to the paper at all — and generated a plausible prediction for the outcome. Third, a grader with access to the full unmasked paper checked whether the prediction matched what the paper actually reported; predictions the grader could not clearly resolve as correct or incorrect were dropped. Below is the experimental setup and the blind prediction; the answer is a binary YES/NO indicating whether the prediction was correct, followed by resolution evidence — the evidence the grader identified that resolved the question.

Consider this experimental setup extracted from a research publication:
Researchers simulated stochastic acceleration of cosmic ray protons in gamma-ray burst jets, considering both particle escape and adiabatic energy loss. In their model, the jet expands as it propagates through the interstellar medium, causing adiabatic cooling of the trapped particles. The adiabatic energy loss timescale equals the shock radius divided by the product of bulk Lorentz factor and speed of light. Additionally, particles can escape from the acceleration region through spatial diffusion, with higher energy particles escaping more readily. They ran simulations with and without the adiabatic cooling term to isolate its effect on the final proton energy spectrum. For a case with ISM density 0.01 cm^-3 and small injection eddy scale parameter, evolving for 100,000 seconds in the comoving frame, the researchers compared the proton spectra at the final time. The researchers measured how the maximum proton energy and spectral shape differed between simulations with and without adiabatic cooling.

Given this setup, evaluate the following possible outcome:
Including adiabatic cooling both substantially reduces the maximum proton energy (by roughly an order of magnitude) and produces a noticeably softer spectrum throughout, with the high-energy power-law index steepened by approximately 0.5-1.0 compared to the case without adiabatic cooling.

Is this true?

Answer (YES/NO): NO